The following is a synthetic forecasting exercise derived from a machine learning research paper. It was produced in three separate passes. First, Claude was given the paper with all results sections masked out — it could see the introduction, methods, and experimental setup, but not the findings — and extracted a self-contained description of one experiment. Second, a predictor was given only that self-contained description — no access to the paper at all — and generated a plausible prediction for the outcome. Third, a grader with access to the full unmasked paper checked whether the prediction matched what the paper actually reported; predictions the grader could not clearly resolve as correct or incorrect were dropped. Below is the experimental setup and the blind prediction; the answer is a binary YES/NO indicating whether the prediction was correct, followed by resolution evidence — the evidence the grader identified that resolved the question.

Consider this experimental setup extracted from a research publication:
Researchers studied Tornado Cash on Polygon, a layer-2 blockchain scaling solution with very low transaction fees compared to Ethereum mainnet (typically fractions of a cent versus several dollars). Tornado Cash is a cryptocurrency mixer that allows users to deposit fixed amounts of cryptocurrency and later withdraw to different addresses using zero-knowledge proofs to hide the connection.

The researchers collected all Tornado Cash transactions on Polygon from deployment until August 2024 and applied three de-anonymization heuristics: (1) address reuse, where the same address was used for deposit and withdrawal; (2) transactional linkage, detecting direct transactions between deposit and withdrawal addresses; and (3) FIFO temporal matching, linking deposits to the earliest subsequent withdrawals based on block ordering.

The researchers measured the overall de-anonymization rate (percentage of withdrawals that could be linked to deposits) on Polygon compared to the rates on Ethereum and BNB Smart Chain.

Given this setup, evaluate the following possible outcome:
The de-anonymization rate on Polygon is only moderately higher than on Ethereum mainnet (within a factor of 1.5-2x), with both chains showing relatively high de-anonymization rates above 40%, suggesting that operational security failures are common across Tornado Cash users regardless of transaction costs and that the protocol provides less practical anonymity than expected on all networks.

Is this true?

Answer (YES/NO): NO